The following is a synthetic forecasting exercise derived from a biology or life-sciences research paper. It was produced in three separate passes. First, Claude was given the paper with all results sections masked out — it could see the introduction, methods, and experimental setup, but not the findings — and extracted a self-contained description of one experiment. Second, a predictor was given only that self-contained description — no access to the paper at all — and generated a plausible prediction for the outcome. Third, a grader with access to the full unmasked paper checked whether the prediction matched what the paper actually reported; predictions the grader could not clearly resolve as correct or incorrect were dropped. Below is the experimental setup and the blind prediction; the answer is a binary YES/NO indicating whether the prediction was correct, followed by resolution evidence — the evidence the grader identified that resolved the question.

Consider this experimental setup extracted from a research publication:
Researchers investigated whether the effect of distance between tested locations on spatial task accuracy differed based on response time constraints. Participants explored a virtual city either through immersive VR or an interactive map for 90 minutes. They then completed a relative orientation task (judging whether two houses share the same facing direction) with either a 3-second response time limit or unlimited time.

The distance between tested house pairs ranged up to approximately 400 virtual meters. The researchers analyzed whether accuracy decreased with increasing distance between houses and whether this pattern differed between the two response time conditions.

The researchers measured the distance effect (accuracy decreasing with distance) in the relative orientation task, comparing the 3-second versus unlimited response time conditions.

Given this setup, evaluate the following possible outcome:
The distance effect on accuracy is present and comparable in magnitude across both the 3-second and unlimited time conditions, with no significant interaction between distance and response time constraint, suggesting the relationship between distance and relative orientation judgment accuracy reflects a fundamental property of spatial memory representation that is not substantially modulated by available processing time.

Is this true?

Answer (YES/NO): NO